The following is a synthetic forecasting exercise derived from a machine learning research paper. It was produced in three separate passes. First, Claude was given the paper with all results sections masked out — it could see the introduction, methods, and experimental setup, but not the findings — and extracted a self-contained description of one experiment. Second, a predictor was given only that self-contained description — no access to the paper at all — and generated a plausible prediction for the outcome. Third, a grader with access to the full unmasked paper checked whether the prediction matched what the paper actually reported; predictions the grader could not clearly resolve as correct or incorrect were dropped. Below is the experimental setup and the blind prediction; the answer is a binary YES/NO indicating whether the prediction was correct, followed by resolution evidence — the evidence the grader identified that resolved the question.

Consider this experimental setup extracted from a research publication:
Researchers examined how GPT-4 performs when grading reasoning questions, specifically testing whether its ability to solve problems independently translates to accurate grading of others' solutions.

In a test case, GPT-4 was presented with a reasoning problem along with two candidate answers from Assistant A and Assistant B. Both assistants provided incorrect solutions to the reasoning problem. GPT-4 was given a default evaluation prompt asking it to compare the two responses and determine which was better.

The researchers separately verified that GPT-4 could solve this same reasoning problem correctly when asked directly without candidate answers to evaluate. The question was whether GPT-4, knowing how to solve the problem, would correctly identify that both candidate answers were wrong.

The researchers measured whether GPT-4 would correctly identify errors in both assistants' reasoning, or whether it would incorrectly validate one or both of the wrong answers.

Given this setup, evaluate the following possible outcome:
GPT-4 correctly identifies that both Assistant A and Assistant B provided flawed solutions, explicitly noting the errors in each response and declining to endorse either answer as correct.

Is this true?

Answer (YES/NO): NO